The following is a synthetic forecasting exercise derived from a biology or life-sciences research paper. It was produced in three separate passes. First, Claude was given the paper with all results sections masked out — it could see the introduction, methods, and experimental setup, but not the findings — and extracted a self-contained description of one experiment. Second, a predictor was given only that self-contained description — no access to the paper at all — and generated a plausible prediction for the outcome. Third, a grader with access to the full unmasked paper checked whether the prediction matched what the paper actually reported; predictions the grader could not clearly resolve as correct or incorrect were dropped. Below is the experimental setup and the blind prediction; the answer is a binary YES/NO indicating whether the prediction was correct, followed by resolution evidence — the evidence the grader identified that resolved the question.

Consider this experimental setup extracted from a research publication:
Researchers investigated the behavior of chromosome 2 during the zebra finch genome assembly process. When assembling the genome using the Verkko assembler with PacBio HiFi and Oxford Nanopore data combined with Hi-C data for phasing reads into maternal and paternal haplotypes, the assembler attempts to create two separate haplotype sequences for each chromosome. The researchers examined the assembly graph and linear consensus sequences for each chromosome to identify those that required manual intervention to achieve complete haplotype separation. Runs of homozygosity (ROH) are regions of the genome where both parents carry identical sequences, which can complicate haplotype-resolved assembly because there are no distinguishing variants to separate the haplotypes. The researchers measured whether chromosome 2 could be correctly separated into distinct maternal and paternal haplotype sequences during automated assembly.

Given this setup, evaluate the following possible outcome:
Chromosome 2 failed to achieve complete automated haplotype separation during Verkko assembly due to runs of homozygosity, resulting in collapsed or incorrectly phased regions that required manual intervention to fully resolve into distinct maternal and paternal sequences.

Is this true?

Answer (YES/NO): YES